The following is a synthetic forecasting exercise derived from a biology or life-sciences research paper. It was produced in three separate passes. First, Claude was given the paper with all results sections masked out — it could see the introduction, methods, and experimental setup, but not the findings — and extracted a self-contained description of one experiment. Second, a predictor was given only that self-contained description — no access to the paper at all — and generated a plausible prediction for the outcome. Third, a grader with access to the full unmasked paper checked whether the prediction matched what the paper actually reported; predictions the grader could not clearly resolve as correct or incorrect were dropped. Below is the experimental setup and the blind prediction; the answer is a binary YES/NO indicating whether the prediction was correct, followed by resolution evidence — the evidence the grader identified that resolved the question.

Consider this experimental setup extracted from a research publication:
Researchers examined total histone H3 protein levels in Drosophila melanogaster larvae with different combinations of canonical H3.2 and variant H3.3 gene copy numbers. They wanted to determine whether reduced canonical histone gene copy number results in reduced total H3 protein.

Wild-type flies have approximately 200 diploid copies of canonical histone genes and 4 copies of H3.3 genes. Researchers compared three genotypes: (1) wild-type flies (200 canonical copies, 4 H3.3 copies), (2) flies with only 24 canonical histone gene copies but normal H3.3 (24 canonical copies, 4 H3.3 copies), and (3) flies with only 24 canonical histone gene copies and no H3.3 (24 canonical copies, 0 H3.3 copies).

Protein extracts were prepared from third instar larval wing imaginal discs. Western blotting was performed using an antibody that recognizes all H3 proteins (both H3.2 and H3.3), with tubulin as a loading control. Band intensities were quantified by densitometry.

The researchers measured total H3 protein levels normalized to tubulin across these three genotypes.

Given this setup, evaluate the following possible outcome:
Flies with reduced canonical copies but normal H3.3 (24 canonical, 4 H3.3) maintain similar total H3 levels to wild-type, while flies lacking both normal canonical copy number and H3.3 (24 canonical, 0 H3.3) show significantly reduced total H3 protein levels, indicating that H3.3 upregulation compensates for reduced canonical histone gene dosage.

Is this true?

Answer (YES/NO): NO